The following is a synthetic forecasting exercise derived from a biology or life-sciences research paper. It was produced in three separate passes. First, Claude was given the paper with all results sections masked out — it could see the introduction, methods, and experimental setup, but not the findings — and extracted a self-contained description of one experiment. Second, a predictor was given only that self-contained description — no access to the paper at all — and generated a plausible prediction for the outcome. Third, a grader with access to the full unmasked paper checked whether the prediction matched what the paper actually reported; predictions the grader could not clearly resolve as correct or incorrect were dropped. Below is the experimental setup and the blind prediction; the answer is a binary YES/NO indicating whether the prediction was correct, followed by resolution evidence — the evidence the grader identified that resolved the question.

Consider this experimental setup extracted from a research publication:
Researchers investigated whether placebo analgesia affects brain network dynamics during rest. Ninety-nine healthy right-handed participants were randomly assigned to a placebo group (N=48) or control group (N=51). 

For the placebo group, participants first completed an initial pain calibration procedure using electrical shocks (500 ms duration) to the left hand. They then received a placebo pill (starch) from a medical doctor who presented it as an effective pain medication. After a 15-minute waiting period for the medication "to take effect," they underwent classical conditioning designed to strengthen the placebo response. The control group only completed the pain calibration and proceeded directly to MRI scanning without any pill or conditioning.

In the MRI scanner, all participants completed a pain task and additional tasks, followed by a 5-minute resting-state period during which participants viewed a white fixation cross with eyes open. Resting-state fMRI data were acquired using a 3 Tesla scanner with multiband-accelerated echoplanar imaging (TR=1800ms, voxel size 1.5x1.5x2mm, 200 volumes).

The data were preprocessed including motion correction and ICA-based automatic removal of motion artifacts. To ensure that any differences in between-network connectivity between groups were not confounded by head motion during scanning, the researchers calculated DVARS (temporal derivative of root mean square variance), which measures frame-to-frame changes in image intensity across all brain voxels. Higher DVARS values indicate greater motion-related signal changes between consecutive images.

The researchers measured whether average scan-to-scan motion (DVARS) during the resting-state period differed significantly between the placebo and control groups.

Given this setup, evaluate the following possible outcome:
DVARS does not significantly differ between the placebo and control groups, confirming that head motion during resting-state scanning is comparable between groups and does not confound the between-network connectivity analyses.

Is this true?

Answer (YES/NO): YES